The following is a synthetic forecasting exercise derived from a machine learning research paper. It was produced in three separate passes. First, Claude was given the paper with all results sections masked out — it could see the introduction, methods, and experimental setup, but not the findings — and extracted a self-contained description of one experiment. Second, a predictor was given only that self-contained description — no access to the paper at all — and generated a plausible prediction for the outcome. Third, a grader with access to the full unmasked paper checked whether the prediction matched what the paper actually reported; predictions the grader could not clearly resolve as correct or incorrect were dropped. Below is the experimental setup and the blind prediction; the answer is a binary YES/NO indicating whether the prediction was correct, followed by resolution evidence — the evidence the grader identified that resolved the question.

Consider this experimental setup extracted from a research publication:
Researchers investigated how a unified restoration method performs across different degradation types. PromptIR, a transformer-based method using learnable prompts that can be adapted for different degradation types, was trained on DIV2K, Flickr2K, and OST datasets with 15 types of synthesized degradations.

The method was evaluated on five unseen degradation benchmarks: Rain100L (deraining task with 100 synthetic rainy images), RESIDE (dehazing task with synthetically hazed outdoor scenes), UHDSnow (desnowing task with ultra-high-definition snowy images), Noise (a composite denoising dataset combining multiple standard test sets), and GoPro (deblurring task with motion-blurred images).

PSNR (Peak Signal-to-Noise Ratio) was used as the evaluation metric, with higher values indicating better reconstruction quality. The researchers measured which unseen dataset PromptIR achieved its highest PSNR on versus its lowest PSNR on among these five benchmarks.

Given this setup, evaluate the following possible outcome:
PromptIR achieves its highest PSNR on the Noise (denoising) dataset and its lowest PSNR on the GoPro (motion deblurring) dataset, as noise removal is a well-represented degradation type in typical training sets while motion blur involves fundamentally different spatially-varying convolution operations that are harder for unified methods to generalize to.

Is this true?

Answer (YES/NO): NO